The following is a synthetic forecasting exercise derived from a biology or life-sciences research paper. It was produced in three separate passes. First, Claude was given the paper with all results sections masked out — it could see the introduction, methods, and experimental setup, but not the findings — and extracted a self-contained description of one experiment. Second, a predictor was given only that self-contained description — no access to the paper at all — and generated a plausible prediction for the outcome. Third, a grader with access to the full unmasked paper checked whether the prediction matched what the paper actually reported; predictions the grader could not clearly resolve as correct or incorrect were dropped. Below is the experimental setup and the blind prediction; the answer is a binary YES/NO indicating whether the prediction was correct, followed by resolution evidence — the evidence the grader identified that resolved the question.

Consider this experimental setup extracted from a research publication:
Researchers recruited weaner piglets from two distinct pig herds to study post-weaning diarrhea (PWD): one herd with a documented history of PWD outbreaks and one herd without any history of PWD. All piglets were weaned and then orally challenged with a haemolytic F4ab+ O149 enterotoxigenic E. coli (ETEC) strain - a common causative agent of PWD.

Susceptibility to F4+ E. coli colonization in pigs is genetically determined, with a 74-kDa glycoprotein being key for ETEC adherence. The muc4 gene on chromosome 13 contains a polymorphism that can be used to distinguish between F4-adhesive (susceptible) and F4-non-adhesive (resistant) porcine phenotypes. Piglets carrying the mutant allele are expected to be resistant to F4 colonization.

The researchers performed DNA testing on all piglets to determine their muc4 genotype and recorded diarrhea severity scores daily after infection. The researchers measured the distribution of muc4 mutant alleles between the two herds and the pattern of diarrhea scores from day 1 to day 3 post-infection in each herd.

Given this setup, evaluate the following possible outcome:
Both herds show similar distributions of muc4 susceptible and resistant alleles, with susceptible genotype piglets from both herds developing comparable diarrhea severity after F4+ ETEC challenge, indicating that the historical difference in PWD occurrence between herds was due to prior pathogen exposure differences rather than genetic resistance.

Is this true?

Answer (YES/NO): NO